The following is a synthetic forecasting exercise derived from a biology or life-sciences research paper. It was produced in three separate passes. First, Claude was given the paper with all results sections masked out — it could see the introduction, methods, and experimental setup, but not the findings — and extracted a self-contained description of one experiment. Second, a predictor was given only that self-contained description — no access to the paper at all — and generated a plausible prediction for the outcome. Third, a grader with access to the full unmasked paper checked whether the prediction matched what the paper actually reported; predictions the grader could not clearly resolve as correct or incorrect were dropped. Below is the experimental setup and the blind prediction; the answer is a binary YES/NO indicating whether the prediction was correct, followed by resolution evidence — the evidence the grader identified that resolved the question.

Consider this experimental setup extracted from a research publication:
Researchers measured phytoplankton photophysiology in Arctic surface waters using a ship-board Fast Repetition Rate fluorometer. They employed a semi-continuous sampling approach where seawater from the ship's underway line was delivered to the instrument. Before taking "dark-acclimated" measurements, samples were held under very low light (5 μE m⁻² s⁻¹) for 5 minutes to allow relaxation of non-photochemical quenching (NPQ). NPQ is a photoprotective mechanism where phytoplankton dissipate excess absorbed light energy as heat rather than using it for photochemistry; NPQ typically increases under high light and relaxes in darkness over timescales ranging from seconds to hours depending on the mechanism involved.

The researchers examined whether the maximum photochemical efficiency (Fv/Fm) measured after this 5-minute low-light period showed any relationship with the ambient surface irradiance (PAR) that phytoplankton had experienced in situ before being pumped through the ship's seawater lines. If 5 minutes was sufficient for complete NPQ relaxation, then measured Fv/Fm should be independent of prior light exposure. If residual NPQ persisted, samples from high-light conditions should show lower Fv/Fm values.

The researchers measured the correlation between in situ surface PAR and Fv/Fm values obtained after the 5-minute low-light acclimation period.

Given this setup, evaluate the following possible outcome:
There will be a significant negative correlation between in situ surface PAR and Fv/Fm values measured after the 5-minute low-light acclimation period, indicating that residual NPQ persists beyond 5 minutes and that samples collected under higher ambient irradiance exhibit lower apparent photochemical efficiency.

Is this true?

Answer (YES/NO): YES